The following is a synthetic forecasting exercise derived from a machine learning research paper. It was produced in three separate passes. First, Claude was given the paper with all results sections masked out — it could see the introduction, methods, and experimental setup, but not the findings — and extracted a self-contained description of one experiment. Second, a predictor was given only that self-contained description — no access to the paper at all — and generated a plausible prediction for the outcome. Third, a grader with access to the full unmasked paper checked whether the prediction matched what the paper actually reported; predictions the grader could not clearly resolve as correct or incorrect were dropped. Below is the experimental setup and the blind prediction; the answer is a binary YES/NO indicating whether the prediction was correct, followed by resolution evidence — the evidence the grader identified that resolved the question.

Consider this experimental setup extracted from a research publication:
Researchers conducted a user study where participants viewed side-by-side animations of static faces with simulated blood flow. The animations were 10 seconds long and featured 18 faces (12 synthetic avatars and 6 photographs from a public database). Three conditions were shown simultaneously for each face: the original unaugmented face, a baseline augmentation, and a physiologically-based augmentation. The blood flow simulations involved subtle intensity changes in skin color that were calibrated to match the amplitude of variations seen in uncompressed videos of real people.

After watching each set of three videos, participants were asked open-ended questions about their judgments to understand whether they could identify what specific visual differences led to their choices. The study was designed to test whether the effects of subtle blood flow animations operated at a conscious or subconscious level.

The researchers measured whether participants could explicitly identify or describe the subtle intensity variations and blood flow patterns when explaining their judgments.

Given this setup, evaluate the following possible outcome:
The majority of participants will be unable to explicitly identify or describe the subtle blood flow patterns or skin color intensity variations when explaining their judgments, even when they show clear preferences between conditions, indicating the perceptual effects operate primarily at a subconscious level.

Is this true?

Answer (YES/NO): YES